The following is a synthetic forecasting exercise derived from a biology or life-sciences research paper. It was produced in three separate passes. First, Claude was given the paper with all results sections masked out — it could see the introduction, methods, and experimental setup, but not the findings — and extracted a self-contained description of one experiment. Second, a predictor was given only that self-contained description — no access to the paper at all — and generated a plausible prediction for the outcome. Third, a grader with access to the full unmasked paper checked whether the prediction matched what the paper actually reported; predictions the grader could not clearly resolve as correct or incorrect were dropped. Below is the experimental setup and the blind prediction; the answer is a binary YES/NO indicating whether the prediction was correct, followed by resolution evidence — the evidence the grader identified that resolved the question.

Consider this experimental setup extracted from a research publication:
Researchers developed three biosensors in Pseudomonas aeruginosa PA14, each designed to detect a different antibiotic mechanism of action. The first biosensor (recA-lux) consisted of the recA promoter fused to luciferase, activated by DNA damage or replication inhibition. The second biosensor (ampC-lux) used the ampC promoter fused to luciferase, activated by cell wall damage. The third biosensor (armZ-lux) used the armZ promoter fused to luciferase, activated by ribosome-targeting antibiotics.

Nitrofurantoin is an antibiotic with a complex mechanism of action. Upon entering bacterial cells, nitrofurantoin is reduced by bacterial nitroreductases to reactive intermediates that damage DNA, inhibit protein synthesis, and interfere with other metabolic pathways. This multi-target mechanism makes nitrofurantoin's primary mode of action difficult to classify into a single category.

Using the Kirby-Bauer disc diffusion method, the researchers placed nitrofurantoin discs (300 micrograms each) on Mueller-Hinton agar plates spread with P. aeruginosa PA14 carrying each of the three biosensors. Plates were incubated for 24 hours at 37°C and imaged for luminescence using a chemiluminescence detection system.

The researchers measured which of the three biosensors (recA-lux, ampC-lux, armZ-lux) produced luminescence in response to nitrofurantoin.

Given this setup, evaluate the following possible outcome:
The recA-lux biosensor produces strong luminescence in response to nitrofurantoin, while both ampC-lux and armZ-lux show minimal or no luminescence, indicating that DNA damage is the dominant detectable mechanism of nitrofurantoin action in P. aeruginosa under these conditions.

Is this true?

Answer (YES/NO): YES